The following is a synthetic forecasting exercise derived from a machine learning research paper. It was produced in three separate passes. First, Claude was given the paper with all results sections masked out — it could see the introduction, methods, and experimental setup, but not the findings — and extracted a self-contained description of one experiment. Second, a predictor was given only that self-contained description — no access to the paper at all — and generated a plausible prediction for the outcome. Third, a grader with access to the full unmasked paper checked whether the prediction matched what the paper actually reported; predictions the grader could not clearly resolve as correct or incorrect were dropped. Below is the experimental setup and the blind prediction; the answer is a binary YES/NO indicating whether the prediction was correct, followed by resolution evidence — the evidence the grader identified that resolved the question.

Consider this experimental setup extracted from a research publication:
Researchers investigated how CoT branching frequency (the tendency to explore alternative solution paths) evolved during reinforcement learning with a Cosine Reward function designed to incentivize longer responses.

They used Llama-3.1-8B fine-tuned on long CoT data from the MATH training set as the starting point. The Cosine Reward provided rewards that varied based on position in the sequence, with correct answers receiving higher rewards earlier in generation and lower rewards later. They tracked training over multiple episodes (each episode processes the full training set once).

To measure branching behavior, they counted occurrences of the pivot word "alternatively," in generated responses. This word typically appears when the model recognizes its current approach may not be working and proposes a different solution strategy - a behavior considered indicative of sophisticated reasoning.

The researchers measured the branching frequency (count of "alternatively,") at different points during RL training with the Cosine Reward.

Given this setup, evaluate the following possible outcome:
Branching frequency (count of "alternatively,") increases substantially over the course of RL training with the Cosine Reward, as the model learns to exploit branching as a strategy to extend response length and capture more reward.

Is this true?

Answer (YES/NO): NO